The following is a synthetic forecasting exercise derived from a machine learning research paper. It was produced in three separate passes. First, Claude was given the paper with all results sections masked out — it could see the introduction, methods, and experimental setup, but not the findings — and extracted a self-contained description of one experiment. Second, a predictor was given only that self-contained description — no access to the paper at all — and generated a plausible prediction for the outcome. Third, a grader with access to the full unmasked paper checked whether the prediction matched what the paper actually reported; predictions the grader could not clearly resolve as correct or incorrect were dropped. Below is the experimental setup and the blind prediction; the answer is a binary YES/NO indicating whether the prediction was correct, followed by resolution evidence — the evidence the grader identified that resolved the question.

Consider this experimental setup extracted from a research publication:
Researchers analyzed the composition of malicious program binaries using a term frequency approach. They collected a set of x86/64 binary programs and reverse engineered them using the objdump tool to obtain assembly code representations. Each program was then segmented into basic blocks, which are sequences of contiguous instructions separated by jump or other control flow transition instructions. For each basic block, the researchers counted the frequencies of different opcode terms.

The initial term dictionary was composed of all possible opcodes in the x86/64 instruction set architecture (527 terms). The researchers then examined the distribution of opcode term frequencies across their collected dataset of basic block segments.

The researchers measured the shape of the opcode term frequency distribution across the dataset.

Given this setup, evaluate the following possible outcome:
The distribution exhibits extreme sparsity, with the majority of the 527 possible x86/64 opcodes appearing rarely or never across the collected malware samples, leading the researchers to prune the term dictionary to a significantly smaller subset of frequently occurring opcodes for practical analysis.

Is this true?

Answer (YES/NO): NO